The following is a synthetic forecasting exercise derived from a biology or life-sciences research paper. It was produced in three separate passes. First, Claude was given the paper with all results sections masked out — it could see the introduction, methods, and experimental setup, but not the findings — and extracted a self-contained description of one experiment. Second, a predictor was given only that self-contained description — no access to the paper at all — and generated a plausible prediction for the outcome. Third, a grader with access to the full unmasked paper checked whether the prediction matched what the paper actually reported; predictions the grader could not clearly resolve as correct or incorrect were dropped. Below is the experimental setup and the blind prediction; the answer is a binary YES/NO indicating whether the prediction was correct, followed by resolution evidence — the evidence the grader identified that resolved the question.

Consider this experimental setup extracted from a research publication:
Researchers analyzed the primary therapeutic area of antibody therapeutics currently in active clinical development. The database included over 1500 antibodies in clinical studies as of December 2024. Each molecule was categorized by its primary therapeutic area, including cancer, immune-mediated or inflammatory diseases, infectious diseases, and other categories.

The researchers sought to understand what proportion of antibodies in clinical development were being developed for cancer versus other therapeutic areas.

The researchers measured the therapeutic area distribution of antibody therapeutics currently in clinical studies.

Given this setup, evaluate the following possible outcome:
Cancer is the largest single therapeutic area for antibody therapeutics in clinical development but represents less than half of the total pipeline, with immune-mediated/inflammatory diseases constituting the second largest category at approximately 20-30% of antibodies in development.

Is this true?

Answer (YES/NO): NO